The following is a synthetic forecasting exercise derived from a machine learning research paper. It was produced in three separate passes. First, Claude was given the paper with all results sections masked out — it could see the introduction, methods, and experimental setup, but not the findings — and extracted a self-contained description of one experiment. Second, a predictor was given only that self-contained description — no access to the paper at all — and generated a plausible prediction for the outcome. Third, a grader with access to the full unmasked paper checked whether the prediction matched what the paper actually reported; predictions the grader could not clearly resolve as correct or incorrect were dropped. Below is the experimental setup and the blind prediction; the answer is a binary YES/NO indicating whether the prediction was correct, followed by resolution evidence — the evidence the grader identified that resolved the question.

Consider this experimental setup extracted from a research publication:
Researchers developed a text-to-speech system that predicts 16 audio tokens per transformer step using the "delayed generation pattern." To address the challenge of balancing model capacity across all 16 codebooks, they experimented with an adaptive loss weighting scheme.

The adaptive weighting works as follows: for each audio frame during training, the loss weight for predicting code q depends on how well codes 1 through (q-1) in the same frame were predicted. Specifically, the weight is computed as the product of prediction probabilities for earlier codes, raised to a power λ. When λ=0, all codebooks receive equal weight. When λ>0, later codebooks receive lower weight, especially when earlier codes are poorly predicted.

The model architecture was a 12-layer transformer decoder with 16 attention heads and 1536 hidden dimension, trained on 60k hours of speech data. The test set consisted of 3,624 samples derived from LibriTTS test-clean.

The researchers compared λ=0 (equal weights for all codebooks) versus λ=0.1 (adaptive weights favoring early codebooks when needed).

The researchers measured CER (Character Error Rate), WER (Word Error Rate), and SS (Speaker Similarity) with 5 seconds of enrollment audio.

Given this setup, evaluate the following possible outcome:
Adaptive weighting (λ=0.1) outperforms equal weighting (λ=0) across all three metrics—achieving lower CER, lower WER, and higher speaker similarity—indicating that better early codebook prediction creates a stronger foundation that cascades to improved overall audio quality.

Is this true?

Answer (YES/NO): NO